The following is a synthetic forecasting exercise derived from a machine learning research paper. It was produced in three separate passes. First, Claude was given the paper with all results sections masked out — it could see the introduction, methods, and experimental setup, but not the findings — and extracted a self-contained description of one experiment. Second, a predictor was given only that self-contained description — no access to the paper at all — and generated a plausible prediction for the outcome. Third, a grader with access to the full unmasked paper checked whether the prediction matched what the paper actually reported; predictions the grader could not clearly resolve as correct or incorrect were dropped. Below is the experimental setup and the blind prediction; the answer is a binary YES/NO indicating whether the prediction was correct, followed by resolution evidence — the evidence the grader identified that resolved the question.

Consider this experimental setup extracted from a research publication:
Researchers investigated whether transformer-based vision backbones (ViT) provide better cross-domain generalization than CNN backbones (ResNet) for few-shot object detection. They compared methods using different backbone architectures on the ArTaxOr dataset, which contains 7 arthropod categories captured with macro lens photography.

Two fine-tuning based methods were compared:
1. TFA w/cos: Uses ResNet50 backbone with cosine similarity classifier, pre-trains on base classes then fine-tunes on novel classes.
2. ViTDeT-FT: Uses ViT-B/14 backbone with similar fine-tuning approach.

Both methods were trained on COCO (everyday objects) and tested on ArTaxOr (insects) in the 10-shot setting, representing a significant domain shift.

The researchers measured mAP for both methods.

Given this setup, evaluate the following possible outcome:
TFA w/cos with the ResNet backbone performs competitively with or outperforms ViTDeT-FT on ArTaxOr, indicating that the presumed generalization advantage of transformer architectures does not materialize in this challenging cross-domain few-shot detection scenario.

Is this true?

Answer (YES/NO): NO